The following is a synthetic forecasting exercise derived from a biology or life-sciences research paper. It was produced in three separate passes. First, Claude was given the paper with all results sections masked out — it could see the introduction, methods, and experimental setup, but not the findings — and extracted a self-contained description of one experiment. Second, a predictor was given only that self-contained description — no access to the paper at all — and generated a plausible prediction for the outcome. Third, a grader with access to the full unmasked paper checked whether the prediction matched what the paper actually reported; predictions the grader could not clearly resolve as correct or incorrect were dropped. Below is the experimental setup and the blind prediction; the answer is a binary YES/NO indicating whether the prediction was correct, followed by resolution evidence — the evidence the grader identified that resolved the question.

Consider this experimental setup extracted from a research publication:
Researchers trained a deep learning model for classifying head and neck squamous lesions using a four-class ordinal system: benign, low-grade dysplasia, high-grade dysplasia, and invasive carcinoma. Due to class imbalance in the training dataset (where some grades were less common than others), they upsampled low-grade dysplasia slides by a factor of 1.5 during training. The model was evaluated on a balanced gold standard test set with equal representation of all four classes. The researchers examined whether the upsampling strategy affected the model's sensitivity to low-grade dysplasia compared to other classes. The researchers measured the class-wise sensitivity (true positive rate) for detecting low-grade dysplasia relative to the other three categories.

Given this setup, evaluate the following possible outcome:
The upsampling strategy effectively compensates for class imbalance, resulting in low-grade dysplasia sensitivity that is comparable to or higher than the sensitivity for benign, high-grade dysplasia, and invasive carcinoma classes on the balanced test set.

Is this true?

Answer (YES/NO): NO